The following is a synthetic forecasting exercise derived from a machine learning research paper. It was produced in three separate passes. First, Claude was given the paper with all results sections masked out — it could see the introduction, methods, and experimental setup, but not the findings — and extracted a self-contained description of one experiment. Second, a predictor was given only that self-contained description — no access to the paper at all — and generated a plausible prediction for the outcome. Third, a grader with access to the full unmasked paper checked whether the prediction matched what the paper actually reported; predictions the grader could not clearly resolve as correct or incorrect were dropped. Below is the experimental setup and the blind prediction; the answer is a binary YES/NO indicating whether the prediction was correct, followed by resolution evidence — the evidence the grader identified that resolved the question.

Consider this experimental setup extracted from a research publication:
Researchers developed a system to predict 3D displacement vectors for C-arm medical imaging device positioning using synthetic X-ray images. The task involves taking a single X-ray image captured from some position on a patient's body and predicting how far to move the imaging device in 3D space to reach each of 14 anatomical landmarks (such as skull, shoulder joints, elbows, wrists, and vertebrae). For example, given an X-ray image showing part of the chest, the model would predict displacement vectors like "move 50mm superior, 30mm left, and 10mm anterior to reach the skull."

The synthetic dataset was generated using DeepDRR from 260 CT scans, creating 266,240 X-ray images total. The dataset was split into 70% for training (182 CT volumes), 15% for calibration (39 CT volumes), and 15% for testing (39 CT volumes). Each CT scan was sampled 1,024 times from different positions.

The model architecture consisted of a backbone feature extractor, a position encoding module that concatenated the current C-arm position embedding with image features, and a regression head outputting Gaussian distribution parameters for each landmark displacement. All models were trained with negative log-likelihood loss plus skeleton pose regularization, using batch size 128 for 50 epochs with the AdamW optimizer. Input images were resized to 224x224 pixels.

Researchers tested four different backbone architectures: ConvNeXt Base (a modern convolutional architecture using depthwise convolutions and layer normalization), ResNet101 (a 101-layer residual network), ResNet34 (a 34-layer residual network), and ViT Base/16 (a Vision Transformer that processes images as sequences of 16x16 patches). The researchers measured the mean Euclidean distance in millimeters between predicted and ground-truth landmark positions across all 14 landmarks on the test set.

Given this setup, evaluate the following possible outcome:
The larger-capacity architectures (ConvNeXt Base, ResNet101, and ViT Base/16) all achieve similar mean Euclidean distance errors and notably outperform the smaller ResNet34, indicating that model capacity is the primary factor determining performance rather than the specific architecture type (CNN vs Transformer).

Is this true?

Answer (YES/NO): NO